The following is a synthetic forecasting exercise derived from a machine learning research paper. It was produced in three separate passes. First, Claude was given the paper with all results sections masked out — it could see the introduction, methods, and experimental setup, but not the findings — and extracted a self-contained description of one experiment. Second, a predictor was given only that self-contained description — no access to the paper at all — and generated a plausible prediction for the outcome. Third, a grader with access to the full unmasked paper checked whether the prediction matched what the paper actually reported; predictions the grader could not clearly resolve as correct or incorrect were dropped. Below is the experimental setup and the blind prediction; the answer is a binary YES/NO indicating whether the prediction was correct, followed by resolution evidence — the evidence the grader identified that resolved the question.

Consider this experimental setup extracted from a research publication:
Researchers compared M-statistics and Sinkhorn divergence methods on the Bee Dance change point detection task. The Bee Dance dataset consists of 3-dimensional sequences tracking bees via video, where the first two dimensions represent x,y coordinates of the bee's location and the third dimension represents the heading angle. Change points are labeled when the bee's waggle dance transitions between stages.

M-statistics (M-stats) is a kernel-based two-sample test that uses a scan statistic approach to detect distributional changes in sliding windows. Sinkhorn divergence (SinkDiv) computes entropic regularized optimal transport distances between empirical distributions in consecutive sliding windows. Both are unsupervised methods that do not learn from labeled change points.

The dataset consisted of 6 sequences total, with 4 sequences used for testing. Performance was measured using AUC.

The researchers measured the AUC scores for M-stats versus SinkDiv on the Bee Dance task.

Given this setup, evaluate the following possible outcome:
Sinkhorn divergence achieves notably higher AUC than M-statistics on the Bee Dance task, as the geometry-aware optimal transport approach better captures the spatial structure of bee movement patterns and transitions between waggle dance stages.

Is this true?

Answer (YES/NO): YES